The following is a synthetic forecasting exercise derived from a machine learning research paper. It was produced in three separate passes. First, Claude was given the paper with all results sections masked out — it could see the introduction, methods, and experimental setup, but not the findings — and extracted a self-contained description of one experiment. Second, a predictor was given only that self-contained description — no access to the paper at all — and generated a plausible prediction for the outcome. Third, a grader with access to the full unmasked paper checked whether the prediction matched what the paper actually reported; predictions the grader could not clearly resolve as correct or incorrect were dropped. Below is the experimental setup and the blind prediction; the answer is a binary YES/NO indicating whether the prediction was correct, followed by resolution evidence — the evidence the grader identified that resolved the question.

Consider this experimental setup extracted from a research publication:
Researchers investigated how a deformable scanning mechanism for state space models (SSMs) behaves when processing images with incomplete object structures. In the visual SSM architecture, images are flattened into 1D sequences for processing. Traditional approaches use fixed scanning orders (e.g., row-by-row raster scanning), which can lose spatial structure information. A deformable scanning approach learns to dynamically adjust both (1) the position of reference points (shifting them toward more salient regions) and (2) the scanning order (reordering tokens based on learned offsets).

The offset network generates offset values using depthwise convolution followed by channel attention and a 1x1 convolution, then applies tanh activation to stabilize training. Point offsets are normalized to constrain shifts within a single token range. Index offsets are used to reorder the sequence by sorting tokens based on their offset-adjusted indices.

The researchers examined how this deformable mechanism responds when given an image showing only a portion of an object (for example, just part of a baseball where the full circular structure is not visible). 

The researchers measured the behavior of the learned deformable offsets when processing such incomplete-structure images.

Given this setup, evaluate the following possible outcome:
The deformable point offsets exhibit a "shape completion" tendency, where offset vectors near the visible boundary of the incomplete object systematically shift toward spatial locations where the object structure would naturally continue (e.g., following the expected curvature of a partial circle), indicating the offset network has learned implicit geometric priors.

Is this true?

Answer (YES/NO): NO